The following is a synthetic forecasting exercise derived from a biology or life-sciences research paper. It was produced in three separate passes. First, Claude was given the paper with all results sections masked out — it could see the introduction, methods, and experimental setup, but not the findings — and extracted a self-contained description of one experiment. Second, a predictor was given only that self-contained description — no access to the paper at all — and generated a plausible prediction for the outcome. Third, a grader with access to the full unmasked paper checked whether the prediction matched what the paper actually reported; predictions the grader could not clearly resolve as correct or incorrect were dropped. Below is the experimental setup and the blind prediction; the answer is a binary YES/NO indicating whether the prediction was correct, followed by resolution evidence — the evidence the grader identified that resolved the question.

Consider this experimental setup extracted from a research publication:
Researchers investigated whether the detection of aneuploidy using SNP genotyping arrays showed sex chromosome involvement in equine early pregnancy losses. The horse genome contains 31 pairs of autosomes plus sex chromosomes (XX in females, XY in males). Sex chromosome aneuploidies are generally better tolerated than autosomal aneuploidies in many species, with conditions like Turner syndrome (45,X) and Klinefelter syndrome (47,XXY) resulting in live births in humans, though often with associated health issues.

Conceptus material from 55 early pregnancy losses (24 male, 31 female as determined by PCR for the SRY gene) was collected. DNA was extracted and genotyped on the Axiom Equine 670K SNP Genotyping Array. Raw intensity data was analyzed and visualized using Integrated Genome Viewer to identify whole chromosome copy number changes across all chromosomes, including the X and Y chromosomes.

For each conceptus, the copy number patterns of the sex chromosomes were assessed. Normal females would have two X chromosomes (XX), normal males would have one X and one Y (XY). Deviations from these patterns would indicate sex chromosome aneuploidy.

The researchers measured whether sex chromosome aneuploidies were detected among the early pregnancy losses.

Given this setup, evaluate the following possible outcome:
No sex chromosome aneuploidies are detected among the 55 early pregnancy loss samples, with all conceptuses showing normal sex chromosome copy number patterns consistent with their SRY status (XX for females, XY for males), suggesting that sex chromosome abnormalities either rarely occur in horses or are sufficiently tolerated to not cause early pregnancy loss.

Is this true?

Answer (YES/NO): NO